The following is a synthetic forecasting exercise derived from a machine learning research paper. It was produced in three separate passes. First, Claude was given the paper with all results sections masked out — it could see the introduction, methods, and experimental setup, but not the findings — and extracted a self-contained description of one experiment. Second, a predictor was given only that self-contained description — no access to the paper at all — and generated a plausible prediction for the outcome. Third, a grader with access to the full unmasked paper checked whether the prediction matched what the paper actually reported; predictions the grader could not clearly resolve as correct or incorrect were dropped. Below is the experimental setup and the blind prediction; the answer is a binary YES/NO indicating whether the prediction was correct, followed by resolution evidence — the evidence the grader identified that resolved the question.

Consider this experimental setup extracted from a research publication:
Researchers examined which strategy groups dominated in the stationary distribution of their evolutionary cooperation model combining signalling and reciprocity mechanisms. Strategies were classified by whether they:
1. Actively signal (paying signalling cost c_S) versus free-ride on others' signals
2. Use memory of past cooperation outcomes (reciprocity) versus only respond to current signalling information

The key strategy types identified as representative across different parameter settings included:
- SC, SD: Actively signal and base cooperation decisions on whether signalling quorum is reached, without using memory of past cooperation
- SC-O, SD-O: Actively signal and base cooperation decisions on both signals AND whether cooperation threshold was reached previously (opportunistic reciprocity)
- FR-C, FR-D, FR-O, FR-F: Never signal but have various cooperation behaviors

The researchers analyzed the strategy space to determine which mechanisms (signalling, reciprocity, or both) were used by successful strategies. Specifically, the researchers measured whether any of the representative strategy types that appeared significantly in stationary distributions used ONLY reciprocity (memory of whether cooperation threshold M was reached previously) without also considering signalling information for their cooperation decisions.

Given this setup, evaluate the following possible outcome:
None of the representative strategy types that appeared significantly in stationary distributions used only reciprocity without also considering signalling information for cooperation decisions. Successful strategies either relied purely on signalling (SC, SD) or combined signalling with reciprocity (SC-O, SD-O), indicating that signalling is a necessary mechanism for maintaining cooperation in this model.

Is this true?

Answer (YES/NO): YES